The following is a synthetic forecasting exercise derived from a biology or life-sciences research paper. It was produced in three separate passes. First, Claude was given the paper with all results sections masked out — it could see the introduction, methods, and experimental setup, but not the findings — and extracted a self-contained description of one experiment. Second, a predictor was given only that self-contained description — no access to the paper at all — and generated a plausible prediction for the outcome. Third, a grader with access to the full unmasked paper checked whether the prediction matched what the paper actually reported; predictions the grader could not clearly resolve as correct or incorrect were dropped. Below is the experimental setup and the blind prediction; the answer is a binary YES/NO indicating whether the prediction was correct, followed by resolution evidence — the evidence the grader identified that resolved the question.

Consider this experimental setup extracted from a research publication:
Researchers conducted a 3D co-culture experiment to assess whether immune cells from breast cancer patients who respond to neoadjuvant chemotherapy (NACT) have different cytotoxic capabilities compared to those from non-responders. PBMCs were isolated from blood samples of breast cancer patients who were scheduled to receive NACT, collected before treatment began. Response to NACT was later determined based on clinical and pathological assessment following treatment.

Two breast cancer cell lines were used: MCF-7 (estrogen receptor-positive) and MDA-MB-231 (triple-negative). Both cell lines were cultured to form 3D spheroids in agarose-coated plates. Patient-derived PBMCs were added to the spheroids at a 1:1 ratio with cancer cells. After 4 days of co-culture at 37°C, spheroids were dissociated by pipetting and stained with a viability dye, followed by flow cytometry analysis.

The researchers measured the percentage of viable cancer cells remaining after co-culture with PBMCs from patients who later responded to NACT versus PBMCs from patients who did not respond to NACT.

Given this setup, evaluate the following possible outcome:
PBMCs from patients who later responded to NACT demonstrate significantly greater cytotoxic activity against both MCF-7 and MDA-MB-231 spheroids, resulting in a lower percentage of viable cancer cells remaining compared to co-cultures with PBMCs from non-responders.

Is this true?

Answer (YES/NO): NO